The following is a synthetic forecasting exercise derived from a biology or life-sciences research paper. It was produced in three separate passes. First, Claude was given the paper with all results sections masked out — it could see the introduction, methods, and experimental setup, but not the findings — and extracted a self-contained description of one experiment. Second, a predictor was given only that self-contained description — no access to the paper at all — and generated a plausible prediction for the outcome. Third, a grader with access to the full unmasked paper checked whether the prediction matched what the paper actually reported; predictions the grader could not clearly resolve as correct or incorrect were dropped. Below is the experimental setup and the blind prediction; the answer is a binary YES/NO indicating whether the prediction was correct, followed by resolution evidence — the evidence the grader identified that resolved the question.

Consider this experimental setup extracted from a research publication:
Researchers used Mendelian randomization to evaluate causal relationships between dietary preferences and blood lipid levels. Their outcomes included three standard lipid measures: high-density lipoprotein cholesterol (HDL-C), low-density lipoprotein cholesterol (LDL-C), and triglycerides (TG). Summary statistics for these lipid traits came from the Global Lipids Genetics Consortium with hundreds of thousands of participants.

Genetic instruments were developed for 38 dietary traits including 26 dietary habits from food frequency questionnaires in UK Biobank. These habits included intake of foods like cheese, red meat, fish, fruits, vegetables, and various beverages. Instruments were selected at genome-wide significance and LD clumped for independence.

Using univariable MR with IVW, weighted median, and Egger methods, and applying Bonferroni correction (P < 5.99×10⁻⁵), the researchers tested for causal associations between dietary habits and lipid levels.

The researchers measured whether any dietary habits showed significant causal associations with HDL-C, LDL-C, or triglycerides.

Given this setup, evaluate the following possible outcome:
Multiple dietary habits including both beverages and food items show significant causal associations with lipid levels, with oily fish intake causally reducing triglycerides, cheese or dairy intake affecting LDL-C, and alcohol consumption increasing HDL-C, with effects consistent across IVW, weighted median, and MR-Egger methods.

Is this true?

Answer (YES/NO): NO